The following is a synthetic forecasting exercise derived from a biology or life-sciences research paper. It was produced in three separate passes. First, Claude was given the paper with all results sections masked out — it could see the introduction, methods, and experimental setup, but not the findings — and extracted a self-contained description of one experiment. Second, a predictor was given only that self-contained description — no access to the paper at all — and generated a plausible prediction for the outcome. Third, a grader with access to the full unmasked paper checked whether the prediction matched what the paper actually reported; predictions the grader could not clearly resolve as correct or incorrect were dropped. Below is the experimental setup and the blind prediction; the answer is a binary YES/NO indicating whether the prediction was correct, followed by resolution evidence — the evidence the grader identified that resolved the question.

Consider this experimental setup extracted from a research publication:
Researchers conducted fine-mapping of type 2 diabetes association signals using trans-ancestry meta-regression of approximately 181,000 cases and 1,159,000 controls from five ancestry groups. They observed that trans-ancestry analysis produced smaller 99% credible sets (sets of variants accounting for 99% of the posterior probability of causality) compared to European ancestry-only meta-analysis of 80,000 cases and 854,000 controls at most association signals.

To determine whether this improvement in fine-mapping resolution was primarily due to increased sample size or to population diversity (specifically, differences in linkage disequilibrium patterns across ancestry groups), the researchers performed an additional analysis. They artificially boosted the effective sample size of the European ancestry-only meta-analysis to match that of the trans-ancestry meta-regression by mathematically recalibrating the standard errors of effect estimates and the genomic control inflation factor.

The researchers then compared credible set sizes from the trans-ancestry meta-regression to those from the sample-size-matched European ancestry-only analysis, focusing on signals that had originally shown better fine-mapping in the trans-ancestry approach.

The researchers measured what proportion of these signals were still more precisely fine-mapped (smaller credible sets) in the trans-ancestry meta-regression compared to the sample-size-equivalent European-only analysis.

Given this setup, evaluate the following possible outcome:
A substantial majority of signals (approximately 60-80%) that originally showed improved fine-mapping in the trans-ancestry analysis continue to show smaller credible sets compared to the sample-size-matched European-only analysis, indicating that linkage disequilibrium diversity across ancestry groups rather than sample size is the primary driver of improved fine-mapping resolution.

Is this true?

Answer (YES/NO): NO